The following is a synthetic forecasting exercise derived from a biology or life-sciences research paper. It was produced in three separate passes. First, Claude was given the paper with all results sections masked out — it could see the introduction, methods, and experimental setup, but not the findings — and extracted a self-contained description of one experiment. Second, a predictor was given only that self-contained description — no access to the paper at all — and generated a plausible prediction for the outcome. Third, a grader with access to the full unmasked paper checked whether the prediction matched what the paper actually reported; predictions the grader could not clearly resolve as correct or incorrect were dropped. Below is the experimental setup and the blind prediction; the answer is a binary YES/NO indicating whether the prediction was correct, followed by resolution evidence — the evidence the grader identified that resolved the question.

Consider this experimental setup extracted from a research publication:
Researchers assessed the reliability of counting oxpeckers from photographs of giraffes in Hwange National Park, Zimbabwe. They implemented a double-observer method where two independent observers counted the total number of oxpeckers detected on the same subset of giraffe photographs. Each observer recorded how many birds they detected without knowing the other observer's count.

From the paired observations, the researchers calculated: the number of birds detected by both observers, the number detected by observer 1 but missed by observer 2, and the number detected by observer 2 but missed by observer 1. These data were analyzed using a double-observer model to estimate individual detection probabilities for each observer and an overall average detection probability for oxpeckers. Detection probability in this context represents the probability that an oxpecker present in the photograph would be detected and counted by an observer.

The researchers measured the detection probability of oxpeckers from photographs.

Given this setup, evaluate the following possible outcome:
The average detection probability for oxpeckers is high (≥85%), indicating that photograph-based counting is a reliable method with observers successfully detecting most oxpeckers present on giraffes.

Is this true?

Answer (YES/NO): YES